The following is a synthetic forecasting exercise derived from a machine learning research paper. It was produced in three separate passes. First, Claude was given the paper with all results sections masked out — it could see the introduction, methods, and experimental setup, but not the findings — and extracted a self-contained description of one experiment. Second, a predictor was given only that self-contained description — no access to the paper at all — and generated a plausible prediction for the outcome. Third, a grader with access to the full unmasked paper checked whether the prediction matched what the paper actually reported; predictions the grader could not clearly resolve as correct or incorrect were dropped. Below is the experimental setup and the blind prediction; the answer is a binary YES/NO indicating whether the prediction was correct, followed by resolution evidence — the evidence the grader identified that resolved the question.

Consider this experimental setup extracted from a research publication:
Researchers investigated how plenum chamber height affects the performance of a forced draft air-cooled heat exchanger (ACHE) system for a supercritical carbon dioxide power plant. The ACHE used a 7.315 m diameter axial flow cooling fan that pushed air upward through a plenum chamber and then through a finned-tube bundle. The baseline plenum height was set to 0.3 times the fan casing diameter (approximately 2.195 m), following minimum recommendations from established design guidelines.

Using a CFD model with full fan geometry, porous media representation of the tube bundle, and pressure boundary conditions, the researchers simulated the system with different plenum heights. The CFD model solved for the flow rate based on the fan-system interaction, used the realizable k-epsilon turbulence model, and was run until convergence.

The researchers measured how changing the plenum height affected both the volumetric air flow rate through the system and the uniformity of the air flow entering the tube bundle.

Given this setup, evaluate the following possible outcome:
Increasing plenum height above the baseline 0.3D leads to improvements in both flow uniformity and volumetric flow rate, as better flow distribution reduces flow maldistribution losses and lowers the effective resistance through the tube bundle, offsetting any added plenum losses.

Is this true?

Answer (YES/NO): NO